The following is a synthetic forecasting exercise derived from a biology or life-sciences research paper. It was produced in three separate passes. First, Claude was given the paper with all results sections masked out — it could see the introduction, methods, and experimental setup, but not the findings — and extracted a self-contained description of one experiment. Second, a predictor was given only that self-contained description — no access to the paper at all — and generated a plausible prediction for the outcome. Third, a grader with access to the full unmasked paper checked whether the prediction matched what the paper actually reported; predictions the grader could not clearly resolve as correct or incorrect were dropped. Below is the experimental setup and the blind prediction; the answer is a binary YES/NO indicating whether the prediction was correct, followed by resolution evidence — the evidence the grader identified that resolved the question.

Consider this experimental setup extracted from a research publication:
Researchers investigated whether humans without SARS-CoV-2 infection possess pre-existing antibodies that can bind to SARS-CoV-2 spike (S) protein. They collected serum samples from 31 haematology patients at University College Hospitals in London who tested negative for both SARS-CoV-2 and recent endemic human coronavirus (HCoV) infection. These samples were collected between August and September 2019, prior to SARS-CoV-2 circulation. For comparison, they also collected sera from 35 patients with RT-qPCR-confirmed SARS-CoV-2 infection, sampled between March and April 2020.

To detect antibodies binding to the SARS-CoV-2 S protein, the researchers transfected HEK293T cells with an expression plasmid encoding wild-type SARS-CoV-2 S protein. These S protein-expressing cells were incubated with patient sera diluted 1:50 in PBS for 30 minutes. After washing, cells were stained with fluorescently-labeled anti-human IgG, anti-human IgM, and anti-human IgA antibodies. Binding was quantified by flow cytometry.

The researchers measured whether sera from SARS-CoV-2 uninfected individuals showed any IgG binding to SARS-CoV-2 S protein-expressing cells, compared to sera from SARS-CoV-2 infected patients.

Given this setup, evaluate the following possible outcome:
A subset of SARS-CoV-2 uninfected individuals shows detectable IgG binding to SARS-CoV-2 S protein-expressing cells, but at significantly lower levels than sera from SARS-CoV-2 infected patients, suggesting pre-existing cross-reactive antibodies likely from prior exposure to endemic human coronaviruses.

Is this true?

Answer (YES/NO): YES